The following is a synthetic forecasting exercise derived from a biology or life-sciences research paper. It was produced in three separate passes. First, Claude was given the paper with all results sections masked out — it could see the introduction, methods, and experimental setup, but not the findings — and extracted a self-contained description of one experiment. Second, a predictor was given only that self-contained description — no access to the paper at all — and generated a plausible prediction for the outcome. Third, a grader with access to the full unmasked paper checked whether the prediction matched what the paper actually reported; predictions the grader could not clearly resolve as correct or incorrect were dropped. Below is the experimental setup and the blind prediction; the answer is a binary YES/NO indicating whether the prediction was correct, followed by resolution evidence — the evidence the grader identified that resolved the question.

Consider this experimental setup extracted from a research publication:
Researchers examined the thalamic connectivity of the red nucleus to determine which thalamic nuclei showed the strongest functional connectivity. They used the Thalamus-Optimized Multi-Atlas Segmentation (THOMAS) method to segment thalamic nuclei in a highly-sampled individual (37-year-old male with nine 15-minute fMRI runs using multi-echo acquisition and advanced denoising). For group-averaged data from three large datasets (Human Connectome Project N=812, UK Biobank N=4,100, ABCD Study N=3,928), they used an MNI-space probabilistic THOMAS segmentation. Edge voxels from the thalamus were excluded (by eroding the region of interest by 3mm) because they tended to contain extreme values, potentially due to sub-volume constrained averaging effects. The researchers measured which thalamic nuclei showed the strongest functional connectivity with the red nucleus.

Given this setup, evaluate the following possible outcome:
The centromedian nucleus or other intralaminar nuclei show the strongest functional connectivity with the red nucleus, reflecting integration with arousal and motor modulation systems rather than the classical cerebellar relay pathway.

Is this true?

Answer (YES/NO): NO